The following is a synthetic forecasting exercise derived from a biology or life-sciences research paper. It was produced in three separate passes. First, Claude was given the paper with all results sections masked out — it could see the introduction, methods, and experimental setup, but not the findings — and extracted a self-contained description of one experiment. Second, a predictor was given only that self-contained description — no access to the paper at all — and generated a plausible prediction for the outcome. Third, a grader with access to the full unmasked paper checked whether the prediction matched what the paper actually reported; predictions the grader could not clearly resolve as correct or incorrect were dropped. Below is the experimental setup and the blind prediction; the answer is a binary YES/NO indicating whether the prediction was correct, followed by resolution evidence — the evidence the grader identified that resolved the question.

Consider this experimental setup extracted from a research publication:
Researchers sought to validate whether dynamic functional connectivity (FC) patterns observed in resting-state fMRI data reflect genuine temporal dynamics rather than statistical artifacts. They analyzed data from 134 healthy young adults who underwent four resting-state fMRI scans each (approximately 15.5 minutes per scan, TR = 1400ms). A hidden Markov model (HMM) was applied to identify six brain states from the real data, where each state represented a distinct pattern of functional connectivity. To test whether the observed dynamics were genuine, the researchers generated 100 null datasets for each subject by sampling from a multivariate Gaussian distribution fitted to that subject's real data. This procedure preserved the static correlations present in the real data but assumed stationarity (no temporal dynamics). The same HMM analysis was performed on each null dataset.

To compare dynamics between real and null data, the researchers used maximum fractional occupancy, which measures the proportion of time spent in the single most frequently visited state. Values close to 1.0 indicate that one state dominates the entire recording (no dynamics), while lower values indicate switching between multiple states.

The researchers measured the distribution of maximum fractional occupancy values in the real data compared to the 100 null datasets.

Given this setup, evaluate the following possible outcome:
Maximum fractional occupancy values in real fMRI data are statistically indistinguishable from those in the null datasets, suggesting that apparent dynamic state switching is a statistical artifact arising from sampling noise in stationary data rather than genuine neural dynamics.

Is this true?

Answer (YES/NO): NO